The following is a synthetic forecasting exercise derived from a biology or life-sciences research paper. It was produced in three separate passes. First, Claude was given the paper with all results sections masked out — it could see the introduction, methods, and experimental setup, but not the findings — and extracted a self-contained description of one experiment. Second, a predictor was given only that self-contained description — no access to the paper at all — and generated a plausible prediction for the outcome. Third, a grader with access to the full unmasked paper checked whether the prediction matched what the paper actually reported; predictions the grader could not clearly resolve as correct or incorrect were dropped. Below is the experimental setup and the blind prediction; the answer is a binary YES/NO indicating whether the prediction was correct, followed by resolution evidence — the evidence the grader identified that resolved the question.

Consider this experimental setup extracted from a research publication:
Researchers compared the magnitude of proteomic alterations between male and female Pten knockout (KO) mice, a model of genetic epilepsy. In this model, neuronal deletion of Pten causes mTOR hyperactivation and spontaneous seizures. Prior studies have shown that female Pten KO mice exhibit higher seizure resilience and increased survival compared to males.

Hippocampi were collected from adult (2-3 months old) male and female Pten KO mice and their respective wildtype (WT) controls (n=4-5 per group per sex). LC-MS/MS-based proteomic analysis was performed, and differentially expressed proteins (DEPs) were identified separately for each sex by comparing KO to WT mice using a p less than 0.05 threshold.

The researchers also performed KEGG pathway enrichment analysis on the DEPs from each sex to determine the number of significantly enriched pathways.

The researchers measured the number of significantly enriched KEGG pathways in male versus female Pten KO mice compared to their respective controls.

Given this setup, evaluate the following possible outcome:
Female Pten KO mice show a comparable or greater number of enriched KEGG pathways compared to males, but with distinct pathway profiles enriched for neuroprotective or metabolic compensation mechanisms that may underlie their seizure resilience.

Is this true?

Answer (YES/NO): NO